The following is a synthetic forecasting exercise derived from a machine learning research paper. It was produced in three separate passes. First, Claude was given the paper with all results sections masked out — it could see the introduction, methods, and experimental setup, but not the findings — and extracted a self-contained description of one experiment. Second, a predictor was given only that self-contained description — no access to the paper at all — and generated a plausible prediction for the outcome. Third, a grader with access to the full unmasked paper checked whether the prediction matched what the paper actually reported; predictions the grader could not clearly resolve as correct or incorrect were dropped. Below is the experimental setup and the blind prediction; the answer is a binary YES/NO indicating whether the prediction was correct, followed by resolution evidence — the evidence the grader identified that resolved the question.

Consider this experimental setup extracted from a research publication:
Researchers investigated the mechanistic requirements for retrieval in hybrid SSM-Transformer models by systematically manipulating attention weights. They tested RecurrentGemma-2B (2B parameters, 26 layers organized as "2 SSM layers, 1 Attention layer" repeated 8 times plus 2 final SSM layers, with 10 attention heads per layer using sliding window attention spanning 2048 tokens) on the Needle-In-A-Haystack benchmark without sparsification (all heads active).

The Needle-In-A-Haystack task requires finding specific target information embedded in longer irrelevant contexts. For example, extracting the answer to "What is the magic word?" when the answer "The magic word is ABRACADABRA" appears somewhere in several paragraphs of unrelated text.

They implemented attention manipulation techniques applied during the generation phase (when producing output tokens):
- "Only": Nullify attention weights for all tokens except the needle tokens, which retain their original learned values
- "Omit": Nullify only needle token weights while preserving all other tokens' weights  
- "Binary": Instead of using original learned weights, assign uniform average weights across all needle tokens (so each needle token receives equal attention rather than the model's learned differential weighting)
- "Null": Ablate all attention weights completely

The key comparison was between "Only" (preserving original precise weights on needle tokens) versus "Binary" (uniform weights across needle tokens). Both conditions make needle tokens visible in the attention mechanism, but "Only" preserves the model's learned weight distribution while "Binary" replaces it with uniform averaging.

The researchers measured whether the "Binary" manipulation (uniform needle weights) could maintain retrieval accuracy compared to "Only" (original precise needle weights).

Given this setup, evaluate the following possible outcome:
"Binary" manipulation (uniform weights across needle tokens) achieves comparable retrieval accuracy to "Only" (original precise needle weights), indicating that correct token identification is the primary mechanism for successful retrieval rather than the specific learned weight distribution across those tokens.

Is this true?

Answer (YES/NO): NO